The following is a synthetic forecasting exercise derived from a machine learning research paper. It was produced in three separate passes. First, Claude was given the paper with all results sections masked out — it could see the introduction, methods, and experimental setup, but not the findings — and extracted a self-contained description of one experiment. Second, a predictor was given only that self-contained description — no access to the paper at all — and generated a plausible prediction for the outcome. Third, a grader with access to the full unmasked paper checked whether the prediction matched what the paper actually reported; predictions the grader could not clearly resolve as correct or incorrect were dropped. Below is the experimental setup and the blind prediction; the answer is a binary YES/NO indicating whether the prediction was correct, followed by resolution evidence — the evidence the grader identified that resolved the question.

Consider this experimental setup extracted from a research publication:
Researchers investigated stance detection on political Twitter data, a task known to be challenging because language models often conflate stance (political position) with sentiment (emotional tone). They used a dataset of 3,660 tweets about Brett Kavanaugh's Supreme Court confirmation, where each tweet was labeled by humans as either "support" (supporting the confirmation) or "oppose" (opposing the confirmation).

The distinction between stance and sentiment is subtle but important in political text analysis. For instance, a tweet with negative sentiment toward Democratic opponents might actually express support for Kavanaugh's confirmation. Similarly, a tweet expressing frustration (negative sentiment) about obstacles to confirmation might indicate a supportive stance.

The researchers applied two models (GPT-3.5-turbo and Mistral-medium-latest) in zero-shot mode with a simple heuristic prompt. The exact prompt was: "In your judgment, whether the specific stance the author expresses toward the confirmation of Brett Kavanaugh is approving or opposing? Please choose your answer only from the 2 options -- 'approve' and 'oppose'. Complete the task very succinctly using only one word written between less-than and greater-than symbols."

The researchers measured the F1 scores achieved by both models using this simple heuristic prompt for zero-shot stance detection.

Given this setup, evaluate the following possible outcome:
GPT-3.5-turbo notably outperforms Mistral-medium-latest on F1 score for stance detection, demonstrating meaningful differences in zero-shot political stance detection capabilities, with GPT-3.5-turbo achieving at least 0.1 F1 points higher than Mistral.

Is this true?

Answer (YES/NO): NO